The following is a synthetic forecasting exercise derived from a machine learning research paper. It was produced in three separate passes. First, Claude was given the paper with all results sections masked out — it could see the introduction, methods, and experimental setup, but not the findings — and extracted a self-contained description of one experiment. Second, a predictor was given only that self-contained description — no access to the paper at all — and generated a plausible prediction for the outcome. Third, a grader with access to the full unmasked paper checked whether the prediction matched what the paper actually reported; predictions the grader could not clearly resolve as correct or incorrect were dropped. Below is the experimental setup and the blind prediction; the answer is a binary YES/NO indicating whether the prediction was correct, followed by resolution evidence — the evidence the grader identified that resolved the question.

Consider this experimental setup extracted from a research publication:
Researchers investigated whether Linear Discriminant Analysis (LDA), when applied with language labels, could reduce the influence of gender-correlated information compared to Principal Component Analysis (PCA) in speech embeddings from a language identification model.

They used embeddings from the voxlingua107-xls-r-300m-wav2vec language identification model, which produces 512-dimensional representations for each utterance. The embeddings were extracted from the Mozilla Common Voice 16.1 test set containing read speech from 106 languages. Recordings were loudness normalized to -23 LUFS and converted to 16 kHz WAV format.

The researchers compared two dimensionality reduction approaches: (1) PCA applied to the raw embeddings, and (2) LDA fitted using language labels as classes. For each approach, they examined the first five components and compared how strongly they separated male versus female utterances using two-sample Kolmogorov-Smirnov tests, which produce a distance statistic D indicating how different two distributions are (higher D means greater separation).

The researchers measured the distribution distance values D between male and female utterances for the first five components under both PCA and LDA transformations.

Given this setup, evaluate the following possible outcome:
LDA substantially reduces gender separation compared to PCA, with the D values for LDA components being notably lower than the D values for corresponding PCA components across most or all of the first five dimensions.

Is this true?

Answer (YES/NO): YES